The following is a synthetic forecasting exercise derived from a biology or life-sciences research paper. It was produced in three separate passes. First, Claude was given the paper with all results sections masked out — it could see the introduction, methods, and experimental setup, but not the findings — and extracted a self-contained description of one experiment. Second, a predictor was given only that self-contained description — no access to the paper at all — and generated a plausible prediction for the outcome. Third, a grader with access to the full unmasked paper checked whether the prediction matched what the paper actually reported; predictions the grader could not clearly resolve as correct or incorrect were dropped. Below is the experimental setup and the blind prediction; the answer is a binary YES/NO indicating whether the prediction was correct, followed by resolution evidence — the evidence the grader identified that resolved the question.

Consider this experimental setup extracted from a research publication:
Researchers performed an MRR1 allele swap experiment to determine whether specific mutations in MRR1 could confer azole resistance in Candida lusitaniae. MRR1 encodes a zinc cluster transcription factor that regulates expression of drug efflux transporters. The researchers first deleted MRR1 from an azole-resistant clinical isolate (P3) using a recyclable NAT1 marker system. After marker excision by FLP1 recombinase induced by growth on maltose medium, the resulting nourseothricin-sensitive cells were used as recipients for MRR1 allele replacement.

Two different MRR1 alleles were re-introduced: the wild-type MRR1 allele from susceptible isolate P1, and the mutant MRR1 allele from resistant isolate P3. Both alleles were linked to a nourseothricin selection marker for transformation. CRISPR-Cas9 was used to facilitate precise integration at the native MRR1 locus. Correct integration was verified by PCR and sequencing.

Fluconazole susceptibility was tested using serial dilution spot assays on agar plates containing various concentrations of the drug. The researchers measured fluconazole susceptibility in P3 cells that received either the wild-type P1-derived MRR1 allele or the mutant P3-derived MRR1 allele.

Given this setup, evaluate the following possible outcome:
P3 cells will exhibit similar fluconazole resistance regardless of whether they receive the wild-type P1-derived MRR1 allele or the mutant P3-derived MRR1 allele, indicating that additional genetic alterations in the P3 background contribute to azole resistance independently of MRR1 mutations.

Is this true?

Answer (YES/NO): NO